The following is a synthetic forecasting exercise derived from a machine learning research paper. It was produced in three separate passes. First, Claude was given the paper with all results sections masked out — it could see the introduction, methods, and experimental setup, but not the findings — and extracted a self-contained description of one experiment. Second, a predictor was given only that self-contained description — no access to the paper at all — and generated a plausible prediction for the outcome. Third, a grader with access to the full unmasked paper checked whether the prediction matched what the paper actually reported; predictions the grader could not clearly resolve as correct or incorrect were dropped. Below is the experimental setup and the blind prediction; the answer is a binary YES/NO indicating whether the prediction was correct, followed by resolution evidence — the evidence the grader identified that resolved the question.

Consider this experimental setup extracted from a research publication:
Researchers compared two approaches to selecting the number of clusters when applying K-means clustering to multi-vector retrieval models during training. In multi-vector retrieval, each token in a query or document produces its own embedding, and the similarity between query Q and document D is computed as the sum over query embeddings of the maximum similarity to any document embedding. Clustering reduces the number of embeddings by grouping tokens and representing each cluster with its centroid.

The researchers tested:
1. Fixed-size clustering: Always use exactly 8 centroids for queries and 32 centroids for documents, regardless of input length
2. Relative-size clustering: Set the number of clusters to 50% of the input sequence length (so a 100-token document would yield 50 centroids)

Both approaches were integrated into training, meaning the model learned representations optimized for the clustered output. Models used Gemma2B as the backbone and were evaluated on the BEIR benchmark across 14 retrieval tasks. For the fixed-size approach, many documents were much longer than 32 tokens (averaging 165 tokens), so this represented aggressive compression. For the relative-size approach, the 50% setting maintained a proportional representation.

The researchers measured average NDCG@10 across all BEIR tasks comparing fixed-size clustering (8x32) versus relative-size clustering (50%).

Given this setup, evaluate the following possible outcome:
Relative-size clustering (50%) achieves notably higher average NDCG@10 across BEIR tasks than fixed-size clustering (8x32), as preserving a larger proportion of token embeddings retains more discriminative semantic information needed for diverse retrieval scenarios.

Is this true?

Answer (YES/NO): NO